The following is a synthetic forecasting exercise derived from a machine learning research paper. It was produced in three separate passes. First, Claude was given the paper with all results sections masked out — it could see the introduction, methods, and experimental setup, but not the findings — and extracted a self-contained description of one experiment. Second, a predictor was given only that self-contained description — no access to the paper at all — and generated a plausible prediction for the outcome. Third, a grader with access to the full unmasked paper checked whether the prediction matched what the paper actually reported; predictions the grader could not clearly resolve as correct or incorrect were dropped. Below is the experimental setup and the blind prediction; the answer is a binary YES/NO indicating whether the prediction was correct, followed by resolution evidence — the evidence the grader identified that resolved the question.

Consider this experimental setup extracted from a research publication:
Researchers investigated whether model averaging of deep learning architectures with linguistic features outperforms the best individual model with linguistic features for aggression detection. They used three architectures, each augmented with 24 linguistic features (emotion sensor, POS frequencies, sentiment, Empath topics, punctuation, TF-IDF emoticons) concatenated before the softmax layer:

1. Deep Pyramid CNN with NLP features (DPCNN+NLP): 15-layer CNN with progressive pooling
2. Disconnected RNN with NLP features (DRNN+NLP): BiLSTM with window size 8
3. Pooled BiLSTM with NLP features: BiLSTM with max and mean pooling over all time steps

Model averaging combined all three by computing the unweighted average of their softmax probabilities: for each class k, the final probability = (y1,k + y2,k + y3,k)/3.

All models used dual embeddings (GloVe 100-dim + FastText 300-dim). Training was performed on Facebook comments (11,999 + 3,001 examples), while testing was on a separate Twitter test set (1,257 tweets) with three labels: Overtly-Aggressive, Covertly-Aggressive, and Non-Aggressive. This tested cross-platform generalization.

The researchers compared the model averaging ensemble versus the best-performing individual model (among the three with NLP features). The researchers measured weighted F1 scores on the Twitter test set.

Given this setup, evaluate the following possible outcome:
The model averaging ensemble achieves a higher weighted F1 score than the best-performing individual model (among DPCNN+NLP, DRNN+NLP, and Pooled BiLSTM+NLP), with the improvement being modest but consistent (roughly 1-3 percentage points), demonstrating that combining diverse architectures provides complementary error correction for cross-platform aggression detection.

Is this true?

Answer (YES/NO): YES